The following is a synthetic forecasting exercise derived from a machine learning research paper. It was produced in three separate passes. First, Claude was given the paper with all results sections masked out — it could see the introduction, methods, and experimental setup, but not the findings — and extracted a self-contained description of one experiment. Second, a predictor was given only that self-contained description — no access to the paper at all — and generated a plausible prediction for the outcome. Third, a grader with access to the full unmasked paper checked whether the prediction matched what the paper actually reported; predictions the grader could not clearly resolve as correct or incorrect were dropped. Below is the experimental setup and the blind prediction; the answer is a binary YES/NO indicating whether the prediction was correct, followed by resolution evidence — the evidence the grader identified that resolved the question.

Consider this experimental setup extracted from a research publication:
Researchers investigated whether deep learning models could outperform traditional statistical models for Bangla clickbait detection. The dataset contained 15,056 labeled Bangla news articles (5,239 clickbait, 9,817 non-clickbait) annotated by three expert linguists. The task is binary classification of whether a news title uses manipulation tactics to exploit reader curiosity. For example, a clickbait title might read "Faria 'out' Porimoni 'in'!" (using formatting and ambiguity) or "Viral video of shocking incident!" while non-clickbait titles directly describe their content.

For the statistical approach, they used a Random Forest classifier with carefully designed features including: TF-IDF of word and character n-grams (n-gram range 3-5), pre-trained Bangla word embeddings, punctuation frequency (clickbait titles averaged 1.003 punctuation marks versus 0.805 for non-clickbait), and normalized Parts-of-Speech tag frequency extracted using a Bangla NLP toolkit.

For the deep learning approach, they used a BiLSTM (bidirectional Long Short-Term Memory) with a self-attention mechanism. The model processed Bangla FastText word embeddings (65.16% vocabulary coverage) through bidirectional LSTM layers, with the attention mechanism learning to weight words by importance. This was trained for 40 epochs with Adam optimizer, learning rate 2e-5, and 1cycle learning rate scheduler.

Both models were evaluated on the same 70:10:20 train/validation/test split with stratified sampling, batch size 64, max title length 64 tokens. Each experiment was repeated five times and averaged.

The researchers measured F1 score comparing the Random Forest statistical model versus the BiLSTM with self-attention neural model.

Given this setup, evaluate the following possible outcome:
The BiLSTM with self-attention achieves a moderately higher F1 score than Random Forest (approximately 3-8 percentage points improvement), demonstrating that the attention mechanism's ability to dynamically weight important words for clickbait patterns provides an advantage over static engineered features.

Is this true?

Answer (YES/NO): NO